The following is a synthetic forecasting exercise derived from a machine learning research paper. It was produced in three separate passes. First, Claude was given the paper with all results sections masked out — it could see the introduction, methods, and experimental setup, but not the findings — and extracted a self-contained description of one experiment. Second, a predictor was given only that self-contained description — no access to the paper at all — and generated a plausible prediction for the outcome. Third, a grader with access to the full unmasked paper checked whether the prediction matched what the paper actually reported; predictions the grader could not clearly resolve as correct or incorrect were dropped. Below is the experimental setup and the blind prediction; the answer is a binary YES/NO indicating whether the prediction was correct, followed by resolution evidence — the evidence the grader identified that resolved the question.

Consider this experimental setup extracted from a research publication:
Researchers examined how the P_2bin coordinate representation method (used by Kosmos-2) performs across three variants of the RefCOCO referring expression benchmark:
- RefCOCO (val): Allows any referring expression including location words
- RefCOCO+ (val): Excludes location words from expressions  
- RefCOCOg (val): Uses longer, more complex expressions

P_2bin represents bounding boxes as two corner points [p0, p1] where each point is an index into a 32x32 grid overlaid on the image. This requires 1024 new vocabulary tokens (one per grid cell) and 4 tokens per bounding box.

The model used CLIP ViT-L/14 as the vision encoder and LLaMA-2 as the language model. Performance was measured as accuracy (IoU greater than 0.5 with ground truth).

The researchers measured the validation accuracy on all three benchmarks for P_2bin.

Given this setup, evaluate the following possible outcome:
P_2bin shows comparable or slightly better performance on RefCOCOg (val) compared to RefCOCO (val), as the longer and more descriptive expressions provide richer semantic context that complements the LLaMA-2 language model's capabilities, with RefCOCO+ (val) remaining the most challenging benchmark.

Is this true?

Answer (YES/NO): NO